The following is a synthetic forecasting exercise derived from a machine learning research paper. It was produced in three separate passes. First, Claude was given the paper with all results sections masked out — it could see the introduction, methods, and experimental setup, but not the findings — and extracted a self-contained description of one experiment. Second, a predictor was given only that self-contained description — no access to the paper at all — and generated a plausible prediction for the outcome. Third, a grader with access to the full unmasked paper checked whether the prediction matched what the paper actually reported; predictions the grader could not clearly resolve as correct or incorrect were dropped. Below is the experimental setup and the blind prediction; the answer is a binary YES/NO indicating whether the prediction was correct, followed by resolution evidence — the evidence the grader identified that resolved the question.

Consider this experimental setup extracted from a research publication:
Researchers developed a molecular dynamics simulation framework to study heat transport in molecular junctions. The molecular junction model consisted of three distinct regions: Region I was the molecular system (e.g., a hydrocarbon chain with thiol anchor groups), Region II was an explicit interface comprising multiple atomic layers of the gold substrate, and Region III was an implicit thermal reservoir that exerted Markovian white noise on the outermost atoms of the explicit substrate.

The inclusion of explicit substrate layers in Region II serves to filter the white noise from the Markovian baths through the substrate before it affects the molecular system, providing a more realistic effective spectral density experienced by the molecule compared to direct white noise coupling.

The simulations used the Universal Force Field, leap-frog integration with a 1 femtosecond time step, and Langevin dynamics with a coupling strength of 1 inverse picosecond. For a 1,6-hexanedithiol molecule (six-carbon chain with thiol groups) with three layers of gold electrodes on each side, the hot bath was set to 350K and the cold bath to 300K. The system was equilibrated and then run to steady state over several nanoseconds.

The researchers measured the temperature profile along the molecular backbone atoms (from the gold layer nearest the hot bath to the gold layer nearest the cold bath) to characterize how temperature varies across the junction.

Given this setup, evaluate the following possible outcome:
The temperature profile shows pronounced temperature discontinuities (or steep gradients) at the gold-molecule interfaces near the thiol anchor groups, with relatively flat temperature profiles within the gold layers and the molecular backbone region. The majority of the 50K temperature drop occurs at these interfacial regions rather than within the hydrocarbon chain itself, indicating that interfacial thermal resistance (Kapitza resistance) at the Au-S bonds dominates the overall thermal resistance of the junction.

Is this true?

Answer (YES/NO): YES